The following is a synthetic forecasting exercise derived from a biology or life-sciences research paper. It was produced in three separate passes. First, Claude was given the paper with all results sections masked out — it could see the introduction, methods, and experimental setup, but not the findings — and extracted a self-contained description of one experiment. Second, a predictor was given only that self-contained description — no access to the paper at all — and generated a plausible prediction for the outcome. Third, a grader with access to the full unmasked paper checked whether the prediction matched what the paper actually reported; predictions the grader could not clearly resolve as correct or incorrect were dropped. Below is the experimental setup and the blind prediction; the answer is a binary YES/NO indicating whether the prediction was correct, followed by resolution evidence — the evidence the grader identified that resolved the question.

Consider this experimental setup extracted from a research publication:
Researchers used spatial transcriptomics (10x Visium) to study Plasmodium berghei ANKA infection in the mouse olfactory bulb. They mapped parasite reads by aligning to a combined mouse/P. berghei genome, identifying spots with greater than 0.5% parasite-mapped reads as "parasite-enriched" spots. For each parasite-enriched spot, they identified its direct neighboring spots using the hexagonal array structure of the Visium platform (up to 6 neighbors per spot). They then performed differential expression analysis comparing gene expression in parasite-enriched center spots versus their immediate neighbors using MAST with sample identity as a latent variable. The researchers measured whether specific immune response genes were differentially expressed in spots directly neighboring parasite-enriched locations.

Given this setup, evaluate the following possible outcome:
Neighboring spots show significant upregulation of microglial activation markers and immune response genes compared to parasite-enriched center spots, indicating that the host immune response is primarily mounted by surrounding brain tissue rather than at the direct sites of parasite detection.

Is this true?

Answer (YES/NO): NO